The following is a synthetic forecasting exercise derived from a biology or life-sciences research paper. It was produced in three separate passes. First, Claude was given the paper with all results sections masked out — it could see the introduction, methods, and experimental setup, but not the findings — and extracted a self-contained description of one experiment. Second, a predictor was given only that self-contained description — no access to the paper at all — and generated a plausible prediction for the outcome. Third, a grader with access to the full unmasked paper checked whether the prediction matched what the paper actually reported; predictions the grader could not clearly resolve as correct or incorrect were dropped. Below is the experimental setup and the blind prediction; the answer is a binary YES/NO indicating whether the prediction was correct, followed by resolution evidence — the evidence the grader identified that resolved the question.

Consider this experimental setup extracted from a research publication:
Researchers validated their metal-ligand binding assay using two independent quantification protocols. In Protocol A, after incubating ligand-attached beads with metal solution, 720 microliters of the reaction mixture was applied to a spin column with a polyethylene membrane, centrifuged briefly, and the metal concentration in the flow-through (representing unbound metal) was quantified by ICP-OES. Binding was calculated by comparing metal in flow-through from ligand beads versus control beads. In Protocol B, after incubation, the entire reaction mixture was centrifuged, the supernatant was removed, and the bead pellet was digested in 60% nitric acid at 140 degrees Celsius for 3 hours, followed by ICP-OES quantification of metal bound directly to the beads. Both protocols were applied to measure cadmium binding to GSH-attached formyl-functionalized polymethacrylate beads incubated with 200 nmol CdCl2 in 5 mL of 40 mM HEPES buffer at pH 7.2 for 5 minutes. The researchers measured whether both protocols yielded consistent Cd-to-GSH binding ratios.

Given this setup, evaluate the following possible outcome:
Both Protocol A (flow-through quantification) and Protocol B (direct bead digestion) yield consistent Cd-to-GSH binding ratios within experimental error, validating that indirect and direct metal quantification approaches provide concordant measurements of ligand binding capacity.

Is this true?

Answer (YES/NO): YES